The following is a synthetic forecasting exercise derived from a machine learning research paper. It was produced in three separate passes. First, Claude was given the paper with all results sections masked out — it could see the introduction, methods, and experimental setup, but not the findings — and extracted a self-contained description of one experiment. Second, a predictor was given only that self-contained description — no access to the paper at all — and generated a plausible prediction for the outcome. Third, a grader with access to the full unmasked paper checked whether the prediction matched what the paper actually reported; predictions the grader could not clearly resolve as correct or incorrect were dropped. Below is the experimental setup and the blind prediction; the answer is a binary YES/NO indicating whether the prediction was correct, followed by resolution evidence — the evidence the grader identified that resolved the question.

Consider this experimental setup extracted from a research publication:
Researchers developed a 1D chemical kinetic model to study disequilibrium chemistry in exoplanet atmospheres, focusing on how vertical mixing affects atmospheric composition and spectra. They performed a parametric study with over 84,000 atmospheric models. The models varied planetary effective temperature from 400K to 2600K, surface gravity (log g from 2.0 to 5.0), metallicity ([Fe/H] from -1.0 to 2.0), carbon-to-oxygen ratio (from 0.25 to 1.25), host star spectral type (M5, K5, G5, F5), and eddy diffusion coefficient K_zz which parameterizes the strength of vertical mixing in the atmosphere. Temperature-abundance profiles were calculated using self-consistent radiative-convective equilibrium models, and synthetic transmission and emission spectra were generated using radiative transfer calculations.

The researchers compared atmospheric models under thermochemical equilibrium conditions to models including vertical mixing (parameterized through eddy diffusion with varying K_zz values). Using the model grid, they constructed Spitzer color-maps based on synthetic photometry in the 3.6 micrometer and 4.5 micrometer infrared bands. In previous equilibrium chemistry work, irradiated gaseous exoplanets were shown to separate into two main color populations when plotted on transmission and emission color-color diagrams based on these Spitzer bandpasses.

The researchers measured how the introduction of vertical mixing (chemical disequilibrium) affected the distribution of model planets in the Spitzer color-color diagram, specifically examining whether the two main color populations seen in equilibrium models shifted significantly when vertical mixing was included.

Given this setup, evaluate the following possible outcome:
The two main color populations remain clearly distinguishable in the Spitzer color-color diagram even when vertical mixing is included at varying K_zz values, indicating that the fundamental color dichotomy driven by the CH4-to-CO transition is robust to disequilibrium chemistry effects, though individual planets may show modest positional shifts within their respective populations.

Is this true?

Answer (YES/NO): YES